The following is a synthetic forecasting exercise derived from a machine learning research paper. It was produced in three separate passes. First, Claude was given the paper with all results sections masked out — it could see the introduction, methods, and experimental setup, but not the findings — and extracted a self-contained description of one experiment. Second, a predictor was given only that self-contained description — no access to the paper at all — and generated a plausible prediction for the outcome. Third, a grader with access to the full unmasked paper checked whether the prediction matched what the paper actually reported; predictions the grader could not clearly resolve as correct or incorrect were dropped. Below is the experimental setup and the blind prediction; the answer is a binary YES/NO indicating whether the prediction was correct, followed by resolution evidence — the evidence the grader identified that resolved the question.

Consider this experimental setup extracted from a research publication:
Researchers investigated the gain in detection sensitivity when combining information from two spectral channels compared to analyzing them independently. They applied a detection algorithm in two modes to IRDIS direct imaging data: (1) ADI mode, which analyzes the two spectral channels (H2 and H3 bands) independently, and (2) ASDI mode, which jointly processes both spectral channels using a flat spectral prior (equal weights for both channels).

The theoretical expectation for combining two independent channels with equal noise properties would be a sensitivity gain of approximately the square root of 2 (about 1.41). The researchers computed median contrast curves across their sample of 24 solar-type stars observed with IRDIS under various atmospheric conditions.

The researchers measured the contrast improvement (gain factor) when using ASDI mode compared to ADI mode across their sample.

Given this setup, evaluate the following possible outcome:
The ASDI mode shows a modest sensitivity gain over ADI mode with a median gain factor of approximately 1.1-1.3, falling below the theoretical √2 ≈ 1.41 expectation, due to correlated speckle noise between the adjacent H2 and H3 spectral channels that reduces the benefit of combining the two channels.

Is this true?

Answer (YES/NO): NO